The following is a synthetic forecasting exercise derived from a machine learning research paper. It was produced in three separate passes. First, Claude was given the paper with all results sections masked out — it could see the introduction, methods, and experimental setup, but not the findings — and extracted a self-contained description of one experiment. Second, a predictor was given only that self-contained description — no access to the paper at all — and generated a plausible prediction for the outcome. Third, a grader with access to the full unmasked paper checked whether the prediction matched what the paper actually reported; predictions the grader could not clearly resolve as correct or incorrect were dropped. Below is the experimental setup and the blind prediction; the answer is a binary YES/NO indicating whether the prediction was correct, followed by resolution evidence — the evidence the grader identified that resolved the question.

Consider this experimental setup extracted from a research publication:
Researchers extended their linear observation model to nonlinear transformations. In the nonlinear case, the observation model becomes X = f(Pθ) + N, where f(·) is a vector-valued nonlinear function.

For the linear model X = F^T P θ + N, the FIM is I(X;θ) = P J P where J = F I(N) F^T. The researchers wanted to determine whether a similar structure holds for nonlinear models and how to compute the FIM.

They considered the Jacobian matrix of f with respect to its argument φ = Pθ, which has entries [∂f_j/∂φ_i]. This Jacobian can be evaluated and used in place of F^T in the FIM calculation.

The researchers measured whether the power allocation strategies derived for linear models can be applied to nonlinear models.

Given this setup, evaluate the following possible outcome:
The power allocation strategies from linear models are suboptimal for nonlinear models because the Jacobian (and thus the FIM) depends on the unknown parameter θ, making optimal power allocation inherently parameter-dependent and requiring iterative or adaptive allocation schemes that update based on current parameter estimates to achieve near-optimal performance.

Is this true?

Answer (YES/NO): NO